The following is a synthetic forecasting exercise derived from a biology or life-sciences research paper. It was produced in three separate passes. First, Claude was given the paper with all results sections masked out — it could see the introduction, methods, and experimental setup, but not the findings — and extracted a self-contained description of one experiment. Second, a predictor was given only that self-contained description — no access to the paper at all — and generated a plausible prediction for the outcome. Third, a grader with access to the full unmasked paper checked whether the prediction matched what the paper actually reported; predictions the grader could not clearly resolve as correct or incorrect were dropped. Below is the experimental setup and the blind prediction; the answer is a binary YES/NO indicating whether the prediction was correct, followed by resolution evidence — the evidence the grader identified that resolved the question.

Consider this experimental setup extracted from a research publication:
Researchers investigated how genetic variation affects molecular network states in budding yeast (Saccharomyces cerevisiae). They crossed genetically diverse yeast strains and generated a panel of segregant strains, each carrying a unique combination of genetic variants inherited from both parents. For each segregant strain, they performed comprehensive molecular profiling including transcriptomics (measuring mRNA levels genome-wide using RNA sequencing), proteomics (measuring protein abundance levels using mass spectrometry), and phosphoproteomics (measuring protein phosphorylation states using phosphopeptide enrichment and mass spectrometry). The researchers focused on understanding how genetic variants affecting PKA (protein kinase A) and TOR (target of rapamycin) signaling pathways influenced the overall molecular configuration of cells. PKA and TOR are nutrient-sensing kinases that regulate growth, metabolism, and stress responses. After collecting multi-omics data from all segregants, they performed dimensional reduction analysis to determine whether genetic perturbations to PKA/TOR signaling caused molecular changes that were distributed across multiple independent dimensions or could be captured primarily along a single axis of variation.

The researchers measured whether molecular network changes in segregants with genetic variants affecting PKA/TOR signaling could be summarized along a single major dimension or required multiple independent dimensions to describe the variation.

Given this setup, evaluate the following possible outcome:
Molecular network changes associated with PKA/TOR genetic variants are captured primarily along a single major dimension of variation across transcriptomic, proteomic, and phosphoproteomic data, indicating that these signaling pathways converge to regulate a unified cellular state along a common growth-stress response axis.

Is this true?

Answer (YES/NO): YES